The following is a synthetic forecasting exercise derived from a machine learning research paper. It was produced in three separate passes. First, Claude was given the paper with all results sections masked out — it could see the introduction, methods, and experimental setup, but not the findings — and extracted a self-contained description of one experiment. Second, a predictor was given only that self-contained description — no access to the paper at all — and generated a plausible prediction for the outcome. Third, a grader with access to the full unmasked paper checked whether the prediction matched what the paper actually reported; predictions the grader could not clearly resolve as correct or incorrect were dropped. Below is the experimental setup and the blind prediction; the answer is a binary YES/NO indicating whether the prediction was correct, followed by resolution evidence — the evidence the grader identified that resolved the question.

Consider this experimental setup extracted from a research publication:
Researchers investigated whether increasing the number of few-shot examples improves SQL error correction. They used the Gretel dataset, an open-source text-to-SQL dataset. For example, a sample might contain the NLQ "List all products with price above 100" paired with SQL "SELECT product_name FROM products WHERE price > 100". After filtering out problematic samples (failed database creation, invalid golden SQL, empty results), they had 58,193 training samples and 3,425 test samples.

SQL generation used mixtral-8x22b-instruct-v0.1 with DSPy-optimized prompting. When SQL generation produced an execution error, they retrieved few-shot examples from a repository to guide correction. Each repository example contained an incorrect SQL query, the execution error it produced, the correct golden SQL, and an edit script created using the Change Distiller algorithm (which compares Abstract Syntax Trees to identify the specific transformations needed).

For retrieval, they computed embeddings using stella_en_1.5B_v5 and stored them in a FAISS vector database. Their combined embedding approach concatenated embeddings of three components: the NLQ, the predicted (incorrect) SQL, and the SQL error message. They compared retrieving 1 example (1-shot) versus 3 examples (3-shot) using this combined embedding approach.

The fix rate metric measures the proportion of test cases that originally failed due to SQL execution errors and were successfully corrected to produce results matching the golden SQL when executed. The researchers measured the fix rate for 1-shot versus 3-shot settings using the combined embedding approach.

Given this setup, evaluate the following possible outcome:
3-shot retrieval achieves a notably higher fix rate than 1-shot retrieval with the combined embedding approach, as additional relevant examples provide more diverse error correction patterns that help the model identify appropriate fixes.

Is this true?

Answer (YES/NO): NO